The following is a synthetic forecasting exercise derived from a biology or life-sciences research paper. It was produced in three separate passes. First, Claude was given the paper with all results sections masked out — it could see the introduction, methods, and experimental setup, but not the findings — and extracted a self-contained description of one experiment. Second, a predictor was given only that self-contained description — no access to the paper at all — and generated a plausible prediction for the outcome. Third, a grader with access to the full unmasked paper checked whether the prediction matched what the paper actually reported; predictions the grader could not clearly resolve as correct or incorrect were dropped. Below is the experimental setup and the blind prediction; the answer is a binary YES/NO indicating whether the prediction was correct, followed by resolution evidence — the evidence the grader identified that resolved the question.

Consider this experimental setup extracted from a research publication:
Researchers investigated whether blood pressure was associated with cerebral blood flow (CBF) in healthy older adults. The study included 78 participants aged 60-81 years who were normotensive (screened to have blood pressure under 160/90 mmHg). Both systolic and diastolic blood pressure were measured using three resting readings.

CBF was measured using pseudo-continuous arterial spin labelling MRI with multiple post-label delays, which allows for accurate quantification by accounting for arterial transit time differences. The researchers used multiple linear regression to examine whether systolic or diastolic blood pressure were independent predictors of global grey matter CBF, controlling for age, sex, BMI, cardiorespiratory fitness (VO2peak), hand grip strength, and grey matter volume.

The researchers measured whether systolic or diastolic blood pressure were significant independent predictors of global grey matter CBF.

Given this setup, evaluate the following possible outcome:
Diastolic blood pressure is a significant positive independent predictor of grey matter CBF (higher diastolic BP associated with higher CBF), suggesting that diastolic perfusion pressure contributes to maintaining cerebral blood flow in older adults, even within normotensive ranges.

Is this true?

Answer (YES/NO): NO